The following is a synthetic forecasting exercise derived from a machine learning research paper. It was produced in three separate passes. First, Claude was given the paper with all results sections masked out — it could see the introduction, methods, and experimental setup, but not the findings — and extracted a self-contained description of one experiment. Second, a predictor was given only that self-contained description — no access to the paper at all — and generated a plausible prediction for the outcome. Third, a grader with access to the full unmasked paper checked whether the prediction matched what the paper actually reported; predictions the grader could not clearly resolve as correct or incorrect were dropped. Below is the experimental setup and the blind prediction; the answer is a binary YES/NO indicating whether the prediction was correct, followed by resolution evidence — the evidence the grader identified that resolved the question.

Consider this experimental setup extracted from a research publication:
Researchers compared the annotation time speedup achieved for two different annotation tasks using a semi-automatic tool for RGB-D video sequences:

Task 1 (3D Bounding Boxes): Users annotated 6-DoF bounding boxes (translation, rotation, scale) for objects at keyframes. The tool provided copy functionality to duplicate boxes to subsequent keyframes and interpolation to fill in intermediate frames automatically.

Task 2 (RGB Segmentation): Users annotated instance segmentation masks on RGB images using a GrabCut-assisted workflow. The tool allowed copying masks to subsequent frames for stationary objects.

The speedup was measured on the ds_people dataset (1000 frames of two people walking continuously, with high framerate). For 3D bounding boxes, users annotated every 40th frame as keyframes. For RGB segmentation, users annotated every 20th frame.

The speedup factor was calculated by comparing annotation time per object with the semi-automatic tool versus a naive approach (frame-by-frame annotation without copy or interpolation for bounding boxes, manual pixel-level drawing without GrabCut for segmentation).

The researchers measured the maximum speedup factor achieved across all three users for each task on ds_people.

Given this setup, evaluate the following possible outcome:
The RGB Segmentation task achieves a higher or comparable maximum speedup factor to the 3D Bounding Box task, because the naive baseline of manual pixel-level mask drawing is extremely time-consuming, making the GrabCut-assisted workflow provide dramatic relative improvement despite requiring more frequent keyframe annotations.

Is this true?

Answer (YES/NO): NO